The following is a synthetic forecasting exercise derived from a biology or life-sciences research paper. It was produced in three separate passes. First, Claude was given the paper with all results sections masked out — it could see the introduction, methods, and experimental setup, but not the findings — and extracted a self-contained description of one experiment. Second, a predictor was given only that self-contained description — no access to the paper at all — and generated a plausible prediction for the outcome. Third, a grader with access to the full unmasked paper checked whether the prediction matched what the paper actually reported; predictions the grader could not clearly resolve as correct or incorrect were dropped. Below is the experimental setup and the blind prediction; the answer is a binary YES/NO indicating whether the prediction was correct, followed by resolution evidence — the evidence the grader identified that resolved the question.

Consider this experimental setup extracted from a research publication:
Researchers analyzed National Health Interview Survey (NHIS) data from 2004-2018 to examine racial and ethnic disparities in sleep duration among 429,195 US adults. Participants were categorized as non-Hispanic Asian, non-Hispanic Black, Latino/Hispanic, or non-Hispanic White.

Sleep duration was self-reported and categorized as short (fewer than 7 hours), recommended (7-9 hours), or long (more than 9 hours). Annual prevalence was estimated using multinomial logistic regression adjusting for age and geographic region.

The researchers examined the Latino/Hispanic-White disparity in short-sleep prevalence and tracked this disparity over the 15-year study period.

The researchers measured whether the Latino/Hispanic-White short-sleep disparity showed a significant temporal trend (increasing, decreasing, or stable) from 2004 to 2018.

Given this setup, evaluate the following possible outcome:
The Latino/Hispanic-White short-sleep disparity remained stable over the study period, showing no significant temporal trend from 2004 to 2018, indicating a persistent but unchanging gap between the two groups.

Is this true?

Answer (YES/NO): NO